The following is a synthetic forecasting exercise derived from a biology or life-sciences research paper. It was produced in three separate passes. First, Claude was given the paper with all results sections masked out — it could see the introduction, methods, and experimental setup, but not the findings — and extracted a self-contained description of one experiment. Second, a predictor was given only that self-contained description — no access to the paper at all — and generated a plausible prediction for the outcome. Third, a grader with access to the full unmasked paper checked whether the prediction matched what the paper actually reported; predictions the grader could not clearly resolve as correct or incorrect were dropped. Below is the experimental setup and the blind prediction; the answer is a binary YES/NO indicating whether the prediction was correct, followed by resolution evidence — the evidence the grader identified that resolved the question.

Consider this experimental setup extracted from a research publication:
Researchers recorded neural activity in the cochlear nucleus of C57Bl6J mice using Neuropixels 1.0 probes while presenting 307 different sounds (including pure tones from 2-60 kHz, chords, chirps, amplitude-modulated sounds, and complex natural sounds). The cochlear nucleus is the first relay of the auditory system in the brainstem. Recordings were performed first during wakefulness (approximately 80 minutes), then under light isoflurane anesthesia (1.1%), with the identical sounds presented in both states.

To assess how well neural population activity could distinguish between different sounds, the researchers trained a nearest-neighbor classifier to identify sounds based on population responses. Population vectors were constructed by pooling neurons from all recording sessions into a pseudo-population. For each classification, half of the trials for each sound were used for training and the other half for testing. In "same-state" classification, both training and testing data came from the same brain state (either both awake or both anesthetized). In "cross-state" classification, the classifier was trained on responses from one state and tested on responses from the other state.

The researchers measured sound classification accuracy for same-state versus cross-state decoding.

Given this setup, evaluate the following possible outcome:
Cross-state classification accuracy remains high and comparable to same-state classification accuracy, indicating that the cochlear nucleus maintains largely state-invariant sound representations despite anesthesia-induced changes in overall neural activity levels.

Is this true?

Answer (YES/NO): NO